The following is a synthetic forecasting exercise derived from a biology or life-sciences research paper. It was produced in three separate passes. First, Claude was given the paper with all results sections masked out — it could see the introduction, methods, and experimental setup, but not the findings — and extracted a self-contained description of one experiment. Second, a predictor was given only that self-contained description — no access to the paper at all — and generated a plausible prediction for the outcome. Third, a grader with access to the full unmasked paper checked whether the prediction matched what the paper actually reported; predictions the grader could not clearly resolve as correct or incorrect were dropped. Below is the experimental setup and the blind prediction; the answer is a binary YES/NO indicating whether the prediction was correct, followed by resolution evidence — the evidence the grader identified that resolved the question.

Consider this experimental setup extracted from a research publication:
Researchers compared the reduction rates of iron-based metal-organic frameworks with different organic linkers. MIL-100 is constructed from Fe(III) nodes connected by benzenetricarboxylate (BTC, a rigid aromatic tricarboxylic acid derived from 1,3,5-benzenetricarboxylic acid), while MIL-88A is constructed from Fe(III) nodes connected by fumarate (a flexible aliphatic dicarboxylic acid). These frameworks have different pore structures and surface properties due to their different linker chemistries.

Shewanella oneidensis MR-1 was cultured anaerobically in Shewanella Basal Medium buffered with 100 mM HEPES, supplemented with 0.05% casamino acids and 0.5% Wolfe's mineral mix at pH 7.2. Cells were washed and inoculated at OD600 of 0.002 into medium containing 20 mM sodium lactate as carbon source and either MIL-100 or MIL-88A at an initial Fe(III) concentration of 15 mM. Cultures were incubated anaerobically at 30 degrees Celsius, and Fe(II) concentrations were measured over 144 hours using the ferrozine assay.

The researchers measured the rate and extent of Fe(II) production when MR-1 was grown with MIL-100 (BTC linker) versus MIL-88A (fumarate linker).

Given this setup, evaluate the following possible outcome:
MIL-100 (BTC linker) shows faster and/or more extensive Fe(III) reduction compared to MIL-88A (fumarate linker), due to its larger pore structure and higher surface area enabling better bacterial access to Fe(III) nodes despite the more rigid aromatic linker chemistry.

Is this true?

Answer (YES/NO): YES